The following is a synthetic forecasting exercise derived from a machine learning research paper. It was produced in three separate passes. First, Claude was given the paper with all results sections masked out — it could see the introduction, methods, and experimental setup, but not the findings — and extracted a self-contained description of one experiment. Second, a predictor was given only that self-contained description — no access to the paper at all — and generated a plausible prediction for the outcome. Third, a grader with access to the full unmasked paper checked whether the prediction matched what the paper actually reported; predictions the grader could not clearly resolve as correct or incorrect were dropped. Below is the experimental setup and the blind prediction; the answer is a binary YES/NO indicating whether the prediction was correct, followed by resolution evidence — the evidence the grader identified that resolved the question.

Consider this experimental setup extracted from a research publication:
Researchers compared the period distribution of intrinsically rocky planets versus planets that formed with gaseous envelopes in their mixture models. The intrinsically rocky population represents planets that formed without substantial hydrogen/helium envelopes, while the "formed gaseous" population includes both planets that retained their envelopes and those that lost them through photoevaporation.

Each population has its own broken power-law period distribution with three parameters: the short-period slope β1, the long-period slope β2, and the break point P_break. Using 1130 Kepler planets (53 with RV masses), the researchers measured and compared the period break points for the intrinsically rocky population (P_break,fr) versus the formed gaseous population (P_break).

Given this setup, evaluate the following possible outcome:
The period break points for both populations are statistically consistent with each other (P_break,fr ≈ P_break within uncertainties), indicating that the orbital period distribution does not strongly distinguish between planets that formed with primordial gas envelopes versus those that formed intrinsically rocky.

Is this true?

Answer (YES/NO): NO